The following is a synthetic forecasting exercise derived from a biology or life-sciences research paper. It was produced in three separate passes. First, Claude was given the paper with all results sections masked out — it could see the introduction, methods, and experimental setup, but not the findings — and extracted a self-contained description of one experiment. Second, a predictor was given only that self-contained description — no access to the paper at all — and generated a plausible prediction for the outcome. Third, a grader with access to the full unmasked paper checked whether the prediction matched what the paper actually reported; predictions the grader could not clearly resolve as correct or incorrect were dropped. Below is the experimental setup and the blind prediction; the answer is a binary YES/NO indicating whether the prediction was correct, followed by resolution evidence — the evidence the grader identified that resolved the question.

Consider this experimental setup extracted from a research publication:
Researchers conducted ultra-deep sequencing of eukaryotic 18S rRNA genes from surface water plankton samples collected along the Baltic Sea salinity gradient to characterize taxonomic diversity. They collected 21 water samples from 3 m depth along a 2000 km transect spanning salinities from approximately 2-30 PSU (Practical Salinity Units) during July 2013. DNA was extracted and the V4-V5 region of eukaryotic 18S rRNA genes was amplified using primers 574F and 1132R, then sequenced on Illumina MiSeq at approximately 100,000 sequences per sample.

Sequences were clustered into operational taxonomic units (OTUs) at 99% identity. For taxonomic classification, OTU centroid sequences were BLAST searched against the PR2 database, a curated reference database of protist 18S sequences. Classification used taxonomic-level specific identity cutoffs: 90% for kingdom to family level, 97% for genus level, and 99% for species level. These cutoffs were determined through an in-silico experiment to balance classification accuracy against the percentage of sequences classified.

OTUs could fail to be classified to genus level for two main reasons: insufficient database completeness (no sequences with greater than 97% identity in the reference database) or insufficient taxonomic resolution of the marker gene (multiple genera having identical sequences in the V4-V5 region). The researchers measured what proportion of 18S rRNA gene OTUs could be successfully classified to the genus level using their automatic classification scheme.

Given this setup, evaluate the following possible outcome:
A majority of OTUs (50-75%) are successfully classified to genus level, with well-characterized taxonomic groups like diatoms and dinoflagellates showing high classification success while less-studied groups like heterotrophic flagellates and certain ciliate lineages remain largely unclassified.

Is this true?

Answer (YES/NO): NO